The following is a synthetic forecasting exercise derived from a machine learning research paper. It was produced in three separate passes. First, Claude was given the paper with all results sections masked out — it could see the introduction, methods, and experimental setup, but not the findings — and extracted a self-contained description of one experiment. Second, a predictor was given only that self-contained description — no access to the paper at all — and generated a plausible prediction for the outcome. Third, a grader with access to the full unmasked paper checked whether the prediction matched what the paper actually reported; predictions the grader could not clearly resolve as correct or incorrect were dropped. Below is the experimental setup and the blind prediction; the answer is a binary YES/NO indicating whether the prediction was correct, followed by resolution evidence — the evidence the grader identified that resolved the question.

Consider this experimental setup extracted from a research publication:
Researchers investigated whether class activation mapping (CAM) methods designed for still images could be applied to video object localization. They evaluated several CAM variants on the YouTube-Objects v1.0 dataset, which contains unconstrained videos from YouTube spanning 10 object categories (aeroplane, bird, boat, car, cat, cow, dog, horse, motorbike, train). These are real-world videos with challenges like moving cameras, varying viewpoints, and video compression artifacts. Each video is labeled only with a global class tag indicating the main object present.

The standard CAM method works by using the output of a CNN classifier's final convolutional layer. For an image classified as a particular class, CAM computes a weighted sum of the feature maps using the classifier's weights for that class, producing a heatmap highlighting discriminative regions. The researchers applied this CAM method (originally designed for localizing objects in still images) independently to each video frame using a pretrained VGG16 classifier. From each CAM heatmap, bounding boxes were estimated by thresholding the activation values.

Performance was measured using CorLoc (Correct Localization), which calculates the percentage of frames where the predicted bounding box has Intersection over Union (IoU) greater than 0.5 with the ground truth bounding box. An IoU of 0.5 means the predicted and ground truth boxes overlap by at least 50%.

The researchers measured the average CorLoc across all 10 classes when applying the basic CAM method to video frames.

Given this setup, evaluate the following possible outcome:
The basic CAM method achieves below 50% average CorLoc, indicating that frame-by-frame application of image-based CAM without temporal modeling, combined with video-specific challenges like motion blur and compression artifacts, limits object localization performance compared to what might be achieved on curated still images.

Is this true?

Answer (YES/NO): NO